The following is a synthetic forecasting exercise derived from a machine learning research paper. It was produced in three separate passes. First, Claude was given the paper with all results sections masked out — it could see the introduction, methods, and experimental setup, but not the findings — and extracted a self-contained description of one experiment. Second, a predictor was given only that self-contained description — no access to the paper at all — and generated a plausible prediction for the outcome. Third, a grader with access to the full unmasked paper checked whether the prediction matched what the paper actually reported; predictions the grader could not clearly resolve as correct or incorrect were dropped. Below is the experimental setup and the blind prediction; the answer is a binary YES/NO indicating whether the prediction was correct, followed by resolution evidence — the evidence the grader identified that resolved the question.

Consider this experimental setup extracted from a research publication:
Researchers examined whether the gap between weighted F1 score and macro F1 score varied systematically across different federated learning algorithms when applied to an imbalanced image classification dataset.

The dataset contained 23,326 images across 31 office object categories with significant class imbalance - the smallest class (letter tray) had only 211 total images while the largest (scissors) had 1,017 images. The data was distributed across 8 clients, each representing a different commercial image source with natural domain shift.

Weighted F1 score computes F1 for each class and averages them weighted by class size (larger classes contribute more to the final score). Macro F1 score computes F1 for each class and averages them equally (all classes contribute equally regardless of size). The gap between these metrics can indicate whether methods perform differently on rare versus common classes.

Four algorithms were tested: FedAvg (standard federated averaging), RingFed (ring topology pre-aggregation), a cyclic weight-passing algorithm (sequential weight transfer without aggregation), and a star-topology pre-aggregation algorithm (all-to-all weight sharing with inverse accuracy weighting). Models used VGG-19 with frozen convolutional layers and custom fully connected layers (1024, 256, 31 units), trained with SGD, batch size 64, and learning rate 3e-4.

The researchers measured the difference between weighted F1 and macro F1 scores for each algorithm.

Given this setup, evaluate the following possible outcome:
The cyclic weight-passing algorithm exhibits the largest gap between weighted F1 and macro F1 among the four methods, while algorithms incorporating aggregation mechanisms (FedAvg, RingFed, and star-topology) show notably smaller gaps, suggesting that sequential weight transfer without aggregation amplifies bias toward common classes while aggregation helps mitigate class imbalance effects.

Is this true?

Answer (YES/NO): NO